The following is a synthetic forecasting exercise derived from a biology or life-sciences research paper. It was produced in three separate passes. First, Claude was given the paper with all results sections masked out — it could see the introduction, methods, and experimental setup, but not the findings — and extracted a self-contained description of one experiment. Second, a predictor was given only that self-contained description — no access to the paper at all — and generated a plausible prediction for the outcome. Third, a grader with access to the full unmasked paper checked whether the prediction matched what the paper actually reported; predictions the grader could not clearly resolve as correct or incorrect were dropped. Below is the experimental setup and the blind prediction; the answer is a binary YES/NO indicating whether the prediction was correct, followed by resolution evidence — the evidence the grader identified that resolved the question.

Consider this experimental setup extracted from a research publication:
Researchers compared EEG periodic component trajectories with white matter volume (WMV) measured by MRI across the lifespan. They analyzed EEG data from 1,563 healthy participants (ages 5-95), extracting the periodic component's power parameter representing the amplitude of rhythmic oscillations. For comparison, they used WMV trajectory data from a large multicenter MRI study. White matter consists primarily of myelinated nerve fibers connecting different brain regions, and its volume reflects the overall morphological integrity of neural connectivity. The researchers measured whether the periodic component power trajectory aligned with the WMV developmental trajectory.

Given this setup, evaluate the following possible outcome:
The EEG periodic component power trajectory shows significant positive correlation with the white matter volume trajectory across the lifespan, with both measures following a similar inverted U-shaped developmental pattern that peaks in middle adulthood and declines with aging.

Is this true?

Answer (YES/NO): NO